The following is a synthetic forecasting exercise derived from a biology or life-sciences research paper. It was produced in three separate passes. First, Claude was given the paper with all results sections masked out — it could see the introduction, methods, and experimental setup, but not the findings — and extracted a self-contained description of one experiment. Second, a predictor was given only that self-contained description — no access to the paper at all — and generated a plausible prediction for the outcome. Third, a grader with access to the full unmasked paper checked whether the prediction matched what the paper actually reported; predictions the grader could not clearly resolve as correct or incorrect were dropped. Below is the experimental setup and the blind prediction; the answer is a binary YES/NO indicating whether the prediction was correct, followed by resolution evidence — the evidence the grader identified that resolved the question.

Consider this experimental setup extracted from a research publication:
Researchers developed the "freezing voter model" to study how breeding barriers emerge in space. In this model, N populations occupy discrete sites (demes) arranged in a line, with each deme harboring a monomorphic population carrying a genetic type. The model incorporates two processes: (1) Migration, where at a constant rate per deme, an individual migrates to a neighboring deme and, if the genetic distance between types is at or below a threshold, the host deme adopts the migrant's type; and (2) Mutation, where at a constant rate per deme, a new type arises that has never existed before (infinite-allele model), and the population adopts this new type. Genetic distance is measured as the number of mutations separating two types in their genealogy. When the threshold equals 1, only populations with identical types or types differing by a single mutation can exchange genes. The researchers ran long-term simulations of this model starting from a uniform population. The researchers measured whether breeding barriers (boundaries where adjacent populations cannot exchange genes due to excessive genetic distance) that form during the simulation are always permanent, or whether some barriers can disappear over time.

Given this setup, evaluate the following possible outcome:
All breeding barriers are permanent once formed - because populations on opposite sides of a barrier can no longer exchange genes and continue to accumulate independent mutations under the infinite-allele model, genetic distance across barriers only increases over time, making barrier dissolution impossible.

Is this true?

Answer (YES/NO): NO